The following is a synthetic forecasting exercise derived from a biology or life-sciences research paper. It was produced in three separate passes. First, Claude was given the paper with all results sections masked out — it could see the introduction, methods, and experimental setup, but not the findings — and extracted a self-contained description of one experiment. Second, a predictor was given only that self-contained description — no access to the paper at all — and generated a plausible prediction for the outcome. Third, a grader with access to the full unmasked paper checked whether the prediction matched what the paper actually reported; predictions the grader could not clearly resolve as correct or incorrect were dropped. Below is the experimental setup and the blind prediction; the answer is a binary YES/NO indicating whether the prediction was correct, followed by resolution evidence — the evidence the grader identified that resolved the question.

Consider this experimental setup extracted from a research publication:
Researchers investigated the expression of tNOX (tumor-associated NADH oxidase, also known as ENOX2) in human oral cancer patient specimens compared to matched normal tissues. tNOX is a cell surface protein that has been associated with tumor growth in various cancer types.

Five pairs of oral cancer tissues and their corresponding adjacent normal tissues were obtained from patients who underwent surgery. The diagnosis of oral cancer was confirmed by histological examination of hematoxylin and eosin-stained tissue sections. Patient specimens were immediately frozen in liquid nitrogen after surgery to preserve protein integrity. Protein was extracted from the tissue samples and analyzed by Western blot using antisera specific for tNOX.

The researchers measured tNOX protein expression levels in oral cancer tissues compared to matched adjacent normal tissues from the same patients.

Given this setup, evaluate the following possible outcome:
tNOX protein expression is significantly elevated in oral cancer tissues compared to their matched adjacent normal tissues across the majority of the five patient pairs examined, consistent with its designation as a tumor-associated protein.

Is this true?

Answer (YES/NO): YES